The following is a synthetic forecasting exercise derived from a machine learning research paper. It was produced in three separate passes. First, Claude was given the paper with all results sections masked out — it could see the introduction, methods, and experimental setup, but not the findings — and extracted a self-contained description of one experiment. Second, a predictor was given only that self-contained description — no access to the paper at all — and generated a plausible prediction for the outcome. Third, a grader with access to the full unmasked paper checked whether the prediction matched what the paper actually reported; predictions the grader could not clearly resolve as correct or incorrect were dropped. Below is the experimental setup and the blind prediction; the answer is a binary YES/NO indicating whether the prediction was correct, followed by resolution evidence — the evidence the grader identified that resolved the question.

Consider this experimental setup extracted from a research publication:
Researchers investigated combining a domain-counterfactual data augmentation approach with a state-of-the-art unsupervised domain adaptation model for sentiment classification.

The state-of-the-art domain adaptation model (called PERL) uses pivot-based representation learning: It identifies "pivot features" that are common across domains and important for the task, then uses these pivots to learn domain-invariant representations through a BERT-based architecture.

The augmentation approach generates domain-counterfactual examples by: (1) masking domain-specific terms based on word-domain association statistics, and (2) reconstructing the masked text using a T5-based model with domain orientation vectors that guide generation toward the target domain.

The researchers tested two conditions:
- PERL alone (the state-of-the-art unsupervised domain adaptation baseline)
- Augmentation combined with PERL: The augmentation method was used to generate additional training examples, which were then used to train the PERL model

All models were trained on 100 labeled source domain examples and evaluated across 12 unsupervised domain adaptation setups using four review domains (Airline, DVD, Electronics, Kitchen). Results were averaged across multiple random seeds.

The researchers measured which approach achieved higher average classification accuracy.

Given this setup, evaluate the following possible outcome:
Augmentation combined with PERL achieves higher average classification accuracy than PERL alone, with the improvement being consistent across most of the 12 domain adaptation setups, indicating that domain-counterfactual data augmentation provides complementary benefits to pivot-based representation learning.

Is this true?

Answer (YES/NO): YES